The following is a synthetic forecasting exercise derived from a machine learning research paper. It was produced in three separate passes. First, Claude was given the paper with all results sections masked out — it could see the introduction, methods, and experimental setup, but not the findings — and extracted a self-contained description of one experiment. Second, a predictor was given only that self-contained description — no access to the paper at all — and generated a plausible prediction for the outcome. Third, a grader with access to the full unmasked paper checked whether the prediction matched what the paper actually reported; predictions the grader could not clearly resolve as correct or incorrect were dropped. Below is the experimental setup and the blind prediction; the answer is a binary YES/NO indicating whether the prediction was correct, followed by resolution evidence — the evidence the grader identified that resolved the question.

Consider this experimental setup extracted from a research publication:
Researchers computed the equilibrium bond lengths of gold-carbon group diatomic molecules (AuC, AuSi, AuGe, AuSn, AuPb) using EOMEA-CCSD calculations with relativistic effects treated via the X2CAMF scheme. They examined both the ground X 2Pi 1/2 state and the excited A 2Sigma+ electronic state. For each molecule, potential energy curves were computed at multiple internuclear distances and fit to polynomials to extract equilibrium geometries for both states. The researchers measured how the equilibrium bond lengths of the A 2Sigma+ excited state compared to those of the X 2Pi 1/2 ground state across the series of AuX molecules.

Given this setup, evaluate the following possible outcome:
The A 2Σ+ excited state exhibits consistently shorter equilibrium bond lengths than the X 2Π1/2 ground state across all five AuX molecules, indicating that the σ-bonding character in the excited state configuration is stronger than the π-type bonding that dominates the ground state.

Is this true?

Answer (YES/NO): NO